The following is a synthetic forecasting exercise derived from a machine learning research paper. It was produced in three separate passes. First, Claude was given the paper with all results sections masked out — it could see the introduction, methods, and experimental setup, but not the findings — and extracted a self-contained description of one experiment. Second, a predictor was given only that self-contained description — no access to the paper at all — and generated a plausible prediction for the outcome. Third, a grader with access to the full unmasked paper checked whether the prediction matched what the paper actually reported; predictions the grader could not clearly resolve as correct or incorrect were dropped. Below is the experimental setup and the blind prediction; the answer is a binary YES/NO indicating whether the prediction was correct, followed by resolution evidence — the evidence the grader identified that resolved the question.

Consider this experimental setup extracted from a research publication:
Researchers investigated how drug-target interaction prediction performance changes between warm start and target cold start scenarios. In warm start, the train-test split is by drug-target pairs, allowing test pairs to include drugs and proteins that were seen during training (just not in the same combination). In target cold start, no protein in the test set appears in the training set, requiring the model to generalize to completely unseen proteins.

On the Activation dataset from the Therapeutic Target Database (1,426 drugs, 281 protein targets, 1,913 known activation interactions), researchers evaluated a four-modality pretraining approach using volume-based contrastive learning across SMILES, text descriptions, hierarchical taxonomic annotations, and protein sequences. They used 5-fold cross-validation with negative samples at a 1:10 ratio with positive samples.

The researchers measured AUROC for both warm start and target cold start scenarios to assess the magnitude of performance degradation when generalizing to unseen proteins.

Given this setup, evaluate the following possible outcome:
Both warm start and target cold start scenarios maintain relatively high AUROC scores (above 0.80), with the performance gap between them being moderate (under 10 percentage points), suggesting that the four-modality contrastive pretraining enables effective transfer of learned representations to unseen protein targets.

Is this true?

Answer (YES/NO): YES